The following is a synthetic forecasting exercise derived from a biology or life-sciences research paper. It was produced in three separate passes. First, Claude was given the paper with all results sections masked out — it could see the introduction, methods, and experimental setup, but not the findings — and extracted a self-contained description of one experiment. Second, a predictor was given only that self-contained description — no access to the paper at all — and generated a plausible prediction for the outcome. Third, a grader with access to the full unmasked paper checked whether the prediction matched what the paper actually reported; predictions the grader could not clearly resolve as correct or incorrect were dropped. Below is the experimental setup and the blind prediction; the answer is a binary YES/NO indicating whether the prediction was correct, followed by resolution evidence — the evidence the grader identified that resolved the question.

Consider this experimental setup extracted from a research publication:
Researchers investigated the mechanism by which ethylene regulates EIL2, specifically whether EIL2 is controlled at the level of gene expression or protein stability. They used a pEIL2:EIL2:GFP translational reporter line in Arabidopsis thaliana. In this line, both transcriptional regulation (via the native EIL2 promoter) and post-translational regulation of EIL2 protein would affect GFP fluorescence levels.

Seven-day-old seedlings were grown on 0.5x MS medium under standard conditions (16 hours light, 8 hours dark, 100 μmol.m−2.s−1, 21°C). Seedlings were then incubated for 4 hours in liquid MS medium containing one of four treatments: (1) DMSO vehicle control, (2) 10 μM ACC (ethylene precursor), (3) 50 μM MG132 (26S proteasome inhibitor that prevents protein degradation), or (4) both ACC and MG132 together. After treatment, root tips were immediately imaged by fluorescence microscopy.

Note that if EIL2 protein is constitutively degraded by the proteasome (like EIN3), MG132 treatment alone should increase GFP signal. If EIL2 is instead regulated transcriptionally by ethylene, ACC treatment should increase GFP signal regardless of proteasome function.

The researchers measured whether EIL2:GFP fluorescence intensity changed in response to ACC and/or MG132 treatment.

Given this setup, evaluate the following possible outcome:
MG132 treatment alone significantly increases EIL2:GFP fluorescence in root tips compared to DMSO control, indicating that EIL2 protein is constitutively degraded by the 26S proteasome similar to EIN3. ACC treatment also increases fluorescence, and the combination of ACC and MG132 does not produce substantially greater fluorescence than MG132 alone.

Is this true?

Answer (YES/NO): NO